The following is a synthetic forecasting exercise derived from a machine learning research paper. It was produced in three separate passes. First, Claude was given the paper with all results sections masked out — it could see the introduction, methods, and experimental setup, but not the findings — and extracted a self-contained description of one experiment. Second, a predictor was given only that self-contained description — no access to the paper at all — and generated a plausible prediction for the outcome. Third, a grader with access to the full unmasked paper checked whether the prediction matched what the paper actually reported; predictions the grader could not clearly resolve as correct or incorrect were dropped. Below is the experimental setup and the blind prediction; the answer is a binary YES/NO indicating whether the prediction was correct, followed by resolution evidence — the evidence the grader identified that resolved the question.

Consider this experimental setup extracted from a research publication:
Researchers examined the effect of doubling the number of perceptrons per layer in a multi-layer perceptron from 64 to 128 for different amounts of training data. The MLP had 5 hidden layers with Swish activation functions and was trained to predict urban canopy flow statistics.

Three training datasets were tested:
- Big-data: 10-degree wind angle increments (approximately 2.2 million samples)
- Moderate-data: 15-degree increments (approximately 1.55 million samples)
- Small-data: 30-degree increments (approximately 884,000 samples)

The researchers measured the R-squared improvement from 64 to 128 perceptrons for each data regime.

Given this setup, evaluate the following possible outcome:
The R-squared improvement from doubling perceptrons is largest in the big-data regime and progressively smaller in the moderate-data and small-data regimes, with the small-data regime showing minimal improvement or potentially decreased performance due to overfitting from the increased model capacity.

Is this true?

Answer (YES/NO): NO